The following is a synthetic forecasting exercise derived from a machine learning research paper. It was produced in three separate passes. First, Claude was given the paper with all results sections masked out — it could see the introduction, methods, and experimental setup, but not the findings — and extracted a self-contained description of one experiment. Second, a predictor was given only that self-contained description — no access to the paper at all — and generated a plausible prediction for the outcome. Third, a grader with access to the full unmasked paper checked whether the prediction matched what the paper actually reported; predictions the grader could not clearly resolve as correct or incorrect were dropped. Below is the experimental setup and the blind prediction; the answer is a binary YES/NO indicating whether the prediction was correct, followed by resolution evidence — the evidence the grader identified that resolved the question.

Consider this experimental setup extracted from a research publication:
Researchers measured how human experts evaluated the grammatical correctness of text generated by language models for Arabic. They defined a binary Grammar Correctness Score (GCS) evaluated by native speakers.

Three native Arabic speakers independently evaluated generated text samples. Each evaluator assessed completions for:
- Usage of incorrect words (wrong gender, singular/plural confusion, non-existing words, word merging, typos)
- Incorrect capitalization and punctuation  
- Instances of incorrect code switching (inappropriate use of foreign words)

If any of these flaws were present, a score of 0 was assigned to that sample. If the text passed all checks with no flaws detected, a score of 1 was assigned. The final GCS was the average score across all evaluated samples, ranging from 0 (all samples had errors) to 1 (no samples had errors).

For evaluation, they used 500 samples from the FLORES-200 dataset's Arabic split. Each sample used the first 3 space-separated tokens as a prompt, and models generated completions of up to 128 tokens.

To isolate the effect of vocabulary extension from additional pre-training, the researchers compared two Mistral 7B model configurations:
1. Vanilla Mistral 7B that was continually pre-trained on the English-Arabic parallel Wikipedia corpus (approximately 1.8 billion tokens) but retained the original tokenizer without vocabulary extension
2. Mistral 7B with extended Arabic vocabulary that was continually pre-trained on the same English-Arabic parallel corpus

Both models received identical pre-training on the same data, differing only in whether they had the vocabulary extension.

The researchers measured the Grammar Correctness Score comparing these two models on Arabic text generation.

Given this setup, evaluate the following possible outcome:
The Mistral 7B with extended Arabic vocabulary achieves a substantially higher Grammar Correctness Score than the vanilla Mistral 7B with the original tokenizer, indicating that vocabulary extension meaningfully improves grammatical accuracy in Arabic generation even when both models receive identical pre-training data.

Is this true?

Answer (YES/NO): YES